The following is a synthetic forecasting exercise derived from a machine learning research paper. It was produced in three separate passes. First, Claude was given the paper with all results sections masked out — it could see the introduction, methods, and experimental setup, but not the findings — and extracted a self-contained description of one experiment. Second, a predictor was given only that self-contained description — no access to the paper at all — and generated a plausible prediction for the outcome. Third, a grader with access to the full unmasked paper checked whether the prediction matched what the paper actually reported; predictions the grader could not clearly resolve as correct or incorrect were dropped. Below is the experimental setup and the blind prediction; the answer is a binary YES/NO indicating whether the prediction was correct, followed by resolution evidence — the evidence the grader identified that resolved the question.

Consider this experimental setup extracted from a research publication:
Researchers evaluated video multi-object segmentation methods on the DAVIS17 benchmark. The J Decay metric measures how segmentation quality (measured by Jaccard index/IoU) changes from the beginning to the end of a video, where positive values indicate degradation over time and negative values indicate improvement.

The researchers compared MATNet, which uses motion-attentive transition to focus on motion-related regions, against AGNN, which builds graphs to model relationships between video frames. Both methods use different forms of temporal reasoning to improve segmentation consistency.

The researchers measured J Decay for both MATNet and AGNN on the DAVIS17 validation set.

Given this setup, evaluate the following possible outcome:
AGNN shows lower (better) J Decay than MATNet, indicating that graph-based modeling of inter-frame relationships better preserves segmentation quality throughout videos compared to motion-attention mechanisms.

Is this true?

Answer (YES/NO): NO